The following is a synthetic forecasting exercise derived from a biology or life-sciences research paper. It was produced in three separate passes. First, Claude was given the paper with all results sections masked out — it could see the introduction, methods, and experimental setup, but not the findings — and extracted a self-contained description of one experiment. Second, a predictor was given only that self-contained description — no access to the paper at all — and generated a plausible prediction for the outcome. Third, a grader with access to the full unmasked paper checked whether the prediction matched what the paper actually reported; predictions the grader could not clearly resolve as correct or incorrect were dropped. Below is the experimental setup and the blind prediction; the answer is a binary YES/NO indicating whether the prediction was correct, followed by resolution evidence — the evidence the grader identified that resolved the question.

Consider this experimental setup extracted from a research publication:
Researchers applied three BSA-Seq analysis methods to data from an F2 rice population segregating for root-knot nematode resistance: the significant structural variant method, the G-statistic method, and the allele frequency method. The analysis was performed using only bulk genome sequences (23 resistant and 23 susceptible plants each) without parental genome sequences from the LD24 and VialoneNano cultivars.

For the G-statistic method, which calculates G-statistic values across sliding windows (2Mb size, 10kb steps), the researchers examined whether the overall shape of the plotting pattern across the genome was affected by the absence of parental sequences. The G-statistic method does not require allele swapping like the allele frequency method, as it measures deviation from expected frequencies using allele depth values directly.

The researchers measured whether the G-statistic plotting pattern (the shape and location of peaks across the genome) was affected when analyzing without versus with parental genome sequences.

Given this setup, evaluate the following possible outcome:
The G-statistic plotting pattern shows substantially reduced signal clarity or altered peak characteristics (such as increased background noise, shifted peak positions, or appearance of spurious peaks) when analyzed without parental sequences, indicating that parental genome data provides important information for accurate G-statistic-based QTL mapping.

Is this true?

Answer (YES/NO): NO